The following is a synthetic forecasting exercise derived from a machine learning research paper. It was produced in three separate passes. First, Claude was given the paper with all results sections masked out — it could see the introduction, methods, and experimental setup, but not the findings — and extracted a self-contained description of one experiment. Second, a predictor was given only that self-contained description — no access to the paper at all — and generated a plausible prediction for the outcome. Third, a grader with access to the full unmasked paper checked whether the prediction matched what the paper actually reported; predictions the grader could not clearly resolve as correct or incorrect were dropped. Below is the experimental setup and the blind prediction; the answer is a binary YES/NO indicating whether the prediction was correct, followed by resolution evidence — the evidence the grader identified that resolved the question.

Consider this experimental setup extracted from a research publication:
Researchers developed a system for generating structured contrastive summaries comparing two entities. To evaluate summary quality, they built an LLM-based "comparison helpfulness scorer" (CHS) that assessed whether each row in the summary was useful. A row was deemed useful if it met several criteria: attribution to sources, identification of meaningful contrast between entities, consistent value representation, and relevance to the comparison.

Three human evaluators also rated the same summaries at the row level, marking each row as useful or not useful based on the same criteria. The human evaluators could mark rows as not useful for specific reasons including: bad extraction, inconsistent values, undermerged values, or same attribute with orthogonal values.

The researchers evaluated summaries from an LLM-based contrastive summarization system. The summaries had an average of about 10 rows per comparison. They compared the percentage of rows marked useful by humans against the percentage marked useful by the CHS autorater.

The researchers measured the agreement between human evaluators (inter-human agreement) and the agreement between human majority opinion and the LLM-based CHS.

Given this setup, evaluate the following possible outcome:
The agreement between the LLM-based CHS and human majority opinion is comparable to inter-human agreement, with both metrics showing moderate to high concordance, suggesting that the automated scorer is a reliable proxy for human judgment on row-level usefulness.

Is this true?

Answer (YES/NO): YES